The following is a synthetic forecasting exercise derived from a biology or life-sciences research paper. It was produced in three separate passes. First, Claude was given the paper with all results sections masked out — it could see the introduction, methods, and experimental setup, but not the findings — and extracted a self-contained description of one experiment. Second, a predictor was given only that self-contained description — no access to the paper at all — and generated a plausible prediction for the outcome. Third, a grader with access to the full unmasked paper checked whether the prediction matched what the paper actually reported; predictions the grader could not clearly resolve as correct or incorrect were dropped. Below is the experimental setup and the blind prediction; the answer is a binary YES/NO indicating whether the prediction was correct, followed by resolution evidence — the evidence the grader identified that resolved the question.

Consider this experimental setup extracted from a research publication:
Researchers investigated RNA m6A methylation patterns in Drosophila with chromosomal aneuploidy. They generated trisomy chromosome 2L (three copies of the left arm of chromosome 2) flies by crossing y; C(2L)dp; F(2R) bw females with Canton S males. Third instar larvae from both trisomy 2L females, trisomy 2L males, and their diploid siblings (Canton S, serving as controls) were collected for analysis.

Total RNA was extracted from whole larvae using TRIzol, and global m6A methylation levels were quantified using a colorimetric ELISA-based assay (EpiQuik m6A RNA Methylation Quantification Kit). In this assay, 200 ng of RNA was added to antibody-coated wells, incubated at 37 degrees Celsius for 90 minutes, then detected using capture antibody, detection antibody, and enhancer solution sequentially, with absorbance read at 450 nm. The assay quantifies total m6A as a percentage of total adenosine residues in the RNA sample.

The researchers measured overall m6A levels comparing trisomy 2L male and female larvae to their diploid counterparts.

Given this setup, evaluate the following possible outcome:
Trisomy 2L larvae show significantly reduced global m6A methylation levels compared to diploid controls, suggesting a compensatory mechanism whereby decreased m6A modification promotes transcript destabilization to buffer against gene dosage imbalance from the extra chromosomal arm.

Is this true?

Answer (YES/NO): NO